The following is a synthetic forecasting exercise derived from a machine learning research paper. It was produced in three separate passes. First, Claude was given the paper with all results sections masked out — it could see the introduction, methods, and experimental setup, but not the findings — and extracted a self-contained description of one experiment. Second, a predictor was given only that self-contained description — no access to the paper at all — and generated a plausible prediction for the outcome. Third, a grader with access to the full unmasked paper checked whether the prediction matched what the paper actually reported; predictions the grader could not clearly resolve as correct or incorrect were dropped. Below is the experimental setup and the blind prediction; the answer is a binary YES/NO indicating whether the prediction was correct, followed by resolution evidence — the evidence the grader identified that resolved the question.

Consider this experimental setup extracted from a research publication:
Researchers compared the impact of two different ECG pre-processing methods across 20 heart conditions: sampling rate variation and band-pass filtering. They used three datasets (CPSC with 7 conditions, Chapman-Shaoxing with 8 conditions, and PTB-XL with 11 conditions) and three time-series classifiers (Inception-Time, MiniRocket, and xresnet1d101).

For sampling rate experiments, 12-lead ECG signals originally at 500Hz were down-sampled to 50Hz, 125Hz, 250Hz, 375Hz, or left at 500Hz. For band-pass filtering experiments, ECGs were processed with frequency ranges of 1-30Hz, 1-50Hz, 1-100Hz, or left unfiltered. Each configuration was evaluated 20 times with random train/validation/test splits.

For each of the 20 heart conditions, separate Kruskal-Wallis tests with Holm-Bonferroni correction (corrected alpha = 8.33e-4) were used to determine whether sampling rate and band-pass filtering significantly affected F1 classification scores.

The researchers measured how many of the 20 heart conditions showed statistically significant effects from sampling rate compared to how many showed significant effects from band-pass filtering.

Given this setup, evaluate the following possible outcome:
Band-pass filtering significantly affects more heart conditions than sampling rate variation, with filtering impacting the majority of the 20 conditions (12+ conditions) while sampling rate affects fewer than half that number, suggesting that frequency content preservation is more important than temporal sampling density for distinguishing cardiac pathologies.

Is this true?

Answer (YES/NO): NO